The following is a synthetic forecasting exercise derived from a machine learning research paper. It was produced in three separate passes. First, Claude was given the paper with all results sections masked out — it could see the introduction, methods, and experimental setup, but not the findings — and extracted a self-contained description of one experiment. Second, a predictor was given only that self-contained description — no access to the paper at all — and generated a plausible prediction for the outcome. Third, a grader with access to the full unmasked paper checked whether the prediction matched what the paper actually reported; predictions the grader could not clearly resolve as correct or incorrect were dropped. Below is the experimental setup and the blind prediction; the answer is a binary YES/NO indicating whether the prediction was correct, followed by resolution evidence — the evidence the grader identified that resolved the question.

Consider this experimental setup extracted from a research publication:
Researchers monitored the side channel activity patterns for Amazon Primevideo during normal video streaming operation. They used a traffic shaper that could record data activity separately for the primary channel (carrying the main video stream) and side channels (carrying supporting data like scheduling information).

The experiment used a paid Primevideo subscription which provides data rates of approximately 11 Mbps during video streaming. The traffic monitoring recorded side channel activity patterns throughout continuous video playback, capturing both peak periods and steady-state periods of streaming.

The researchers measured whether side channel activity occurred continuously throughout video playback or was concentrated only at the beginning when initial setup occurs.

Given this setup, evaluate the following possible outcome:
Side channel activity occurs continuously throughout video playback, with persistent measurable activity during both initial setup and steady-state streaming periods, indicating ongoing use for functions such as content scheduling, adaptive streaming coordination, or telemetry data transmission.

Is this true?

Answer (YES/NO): YES